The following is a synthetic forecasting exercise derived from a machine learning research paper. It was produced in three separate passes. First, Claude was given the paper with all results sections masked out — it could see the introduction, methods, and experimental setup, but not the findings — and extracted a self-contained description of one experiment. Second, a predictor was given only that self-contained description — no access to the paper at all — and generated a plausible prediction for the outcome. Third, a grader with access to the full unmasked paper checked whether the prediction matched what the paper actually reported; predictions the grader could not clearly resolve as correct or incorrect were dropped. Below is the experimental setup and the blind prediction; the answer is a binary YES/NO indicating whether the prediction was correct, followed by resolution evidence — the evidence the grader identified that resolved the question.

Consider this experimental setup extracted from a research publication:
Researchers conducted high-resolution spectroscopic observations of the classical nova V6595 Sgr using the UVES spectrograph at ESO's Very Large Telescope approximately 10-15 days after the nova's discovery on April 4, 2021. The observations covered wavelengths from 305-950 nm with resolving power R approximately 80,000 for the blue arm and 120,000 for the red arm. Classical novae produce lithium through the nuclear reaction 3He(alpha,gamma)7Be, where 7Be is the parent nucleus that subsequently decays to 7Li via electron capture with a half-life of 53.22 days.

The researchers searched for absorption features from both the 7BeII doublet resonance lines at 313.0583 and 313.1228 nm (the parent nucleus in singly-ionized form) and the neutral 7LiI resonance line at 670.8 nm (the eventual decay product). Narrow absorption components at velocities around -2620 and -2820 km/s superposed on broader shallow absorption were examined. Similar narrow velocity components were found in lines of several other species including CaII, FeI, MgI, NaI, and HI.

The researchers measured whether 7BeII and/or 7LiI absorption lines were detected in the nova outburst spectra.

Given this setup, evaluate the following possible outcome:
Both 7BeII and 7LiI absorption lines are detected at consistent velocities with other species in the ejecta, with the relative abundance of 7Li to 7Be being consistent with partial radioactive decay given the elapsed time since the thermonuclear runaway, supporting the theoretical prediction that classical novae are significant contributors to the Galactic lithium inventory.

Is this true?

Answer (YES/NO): NO